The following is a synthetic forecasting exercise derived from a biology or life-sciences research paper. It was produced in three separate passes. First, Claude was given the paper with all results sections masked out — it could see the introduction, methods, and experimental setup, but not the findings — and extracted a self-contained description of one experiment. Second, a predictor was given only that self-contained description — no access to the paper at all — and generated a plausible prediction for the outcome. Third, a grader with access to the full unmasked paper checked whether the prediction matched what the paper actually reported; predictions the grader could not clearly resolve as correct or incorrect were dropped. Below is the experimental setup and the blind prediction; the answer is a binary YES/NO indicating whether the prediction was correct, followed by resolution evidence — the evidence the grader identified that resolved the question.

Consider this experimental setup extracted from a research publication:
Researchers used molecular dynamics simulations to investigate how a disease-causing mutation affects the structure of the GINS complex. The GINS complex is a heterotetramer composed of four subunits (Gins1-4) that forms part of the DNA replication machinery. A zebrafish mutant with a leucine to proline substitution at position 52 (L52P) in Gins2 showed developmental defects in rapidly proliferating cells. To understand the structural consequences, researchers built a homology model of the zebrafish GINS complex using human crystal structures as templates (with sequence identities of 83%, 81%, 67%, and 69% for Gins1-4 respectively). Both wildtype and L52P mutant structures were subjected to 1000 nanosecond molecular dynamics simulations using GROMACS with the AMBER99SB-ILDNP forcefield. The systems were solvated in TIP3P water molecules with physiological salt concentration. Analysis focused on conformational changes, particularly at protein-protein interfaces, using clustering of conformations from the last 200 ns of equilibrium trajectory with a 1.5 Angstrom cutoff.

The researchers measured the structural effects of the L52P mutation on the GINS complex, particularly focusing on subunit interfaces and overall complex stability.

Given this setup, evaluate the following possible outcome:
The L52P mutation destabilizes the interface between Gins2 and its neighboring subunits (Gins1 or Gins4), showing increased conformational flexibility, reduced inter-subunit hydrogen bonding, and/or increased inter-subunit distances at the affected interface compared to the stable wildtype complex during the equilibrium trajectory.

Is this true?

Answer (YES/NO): NO